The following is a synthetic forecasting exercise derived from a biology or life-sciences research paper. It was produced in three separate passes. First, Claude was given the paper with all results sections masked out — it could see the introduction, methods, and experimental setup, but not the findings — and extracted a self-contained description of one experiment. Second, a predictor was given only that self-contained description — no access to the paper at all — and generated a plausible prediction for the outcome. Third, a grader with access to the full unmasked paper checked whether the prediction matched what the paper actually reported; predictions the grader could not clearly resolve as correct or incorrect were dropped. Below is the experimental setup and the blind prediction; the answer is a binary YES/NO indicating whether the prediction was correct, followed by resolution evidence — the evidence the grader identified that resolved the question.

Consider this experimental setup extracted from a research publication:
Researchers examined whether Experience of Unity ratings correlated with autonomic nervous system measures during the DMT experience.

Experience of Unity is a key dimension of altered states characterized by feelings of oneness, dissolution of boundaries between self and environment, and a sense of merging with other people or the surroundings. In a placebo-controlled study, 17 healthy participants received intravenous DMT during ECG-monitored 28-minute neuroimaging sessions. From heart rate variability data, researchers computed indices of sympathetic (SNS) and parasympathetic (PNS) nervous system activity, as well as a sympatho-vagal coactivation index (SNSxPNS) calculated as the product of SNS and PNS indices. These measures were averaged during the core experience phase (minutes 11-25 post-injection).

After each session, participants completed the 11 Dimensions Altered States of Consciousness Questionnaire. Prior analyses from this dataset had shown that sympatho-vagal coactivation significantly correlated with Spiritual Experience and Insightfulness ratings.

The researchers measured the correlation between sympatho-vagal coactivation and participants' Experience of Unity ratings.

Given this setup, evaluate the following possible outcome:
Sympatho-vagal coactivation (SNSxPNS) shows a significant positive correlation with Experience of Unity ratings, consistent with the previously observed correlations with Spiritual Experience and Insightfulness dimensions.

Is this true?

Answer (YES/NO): NO